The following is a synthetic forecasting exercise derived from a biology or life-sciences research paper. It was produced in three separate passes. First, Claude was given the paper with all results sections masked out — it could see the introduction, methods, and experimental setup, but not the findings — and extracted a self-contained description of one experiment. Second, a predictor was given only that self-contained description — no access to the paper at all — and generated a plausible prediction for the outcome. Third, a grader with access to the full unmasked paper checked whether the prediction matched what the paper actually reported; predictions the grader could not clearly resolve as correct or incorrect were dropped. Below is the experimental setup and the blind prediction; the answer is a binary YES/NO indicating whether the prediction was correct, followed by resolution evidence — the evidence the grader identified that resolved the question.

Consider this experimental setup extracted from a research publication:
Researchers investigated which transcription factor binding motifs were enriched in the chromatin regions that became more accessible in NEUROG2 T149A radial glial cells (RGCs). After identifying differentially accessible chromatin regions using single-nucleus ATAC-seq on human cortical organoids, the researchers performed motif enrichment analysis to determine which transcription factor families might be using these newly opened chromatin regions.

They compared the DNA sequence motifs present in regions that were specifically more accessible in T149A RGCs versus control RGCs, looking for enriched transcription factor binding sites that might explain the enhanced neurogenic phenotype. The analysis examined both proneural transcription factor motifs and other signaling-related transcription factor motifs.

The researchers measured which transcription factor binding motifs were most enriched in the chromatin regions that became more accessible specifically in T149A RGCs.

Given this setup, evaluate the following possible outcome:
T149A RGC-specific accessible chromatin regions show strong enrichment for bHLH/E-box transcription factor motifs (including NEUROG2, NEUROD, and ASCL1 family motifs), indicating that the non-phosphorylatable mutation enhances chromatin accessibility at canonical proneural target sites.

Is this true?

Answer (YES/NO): NO